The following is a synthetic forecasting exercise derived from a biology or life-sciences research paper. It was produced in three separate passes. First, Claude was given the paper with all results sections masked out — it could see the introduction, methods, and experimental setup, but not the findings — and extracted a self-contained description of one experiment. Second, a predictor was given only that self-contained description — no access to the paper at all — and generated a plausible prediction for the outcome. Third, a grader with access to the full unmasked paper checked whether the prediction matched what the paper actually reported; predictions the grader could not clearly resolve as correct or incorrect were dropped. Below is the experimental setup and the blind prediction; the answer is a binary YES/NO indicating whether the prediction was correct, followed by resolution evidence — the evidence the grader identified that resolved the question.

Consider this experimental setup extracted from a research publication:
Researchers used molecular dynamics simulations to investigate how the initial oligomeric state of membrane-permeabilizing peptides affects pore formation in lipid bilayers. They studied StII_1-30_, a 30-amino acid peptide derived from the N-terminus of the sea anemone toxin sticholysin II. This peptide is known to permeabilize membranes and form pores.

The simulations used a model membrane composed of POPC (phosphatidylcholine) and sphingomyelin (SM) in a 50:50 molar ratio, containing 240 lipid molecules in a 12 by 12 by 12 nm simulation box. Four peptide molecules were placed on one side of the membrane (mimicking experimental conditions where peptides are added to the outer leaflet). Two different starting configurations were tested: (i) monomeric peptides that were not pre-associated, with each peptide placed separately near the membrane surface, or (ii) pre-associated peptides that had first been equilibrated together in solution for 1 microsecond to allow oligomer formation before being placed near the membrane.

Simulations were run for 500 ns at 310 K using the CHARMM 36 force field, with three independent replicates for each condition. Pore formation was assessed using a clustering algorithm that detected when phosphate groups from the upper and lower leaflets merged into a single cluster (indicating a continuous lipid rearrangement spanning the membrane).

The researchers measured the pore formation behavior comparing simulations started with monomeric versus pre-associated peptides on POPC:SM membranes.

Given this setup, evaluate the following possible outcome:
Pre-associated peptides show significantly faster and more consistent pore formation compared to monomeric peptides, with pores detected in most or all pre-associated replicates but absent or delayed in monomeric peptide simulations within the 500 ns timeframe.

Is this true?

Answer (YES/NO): YES